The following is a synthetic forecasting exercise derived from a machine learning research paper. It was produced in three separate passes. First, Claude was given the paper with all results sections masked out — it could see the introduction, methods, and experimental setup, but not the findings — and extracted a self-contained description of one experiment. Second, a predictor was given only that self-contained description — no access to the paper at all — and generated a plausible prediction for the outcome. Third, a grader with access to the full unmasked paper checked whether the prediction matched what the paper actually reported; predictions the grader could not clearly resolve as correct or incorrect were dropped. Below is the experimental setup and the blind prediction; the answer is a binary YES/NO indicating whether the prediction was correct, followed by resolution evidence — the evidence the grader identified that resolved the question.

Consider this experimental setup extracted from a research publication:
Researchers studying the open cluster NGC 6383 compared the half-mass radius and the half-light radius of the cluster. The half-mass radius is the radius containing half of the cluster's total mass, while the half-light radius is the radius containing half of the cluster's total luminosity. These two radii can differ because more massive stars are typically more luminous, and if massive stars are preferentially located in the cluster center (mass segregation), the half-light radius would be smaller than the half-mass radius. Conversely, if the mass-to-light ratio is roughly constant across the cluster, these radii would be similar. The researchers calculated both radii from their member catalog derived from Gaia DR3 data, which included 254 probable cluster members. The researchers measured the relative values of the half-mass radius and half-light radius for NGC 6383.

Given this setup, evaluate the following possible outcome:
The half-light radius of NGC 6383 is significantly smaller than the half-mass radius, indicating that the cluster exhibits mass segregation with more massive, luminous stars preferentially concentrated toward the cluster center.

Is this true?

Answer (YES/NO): NO